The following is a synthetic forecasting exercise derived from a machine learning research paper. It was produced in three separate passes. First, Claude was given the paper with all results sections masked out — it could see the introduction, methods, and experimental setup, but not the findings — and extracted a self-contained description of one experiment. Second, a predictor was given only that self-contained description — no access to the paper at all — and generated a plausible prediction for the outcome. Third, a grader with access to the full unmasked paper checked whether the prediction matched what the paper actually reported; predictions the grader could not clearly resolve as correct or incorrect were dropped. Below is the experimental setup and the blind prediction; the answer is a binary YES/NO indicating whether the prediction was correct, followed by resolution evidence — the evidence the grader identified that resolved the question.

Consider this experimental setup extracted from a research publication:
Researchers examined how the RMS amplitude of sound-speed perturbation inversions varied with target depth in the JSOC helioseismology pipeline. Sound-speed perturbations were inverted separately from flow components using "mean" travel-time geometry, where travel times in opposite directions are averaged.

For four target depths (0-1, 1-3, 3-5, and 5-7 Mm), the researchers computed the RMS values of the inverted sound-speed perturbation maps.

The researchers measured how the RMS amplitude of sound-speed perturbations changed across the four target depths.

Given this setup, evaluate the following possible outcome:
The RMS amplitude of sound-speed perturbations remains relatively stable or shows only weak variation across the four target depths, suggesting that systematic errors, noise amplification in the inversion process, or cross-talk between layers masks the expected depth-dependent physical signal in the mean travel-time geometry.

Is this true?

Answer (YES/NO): NO